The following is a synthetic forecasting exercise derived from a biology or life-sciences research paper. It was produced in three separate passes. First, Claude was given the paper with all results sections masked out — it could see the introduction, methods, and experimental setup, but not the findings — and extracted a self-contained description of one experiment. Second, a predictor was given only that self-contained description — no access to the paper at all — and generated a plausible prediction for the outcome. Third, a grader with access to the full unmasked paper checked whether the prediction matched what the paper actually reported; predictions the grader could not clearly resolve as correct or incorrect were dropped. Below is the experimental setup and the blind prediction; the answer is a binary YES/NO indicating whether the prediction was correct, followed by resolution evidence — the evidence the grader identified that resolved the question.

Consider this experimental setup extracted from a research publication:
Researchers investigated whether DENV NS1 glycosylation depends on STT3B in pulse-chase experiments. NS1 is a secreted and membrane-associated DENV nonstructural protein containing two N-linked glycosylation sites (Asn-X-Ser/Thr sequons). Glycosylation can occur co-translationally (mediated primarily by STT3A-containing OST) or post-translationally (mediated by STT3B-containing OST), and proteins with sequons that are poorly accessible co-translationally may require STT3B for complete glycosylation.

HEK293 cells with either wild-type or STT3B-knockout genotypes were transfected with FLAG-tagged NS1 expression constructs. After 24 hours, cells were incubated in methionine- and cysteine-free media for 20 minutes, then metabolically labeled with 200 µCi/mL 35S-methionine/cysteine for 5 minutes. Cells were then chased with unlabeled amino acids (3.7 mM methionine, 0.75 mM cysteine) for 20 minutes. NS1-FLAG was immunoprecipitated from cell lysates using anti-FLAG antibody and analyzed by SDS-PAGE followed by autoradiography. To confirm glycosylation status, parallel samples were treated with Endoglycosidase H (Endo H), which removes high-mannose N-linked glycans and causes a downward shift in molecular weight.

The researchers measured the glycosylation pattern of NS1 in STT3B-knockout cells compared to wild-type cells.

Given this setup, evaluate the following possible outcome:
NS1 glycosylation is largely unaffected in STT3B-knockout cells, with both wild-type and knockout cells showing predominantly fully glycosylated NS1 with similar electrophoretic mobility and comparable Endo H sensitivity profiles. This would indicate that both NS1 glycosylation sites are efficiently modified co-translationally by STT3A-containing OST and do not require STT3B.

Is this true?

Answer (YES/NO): YES